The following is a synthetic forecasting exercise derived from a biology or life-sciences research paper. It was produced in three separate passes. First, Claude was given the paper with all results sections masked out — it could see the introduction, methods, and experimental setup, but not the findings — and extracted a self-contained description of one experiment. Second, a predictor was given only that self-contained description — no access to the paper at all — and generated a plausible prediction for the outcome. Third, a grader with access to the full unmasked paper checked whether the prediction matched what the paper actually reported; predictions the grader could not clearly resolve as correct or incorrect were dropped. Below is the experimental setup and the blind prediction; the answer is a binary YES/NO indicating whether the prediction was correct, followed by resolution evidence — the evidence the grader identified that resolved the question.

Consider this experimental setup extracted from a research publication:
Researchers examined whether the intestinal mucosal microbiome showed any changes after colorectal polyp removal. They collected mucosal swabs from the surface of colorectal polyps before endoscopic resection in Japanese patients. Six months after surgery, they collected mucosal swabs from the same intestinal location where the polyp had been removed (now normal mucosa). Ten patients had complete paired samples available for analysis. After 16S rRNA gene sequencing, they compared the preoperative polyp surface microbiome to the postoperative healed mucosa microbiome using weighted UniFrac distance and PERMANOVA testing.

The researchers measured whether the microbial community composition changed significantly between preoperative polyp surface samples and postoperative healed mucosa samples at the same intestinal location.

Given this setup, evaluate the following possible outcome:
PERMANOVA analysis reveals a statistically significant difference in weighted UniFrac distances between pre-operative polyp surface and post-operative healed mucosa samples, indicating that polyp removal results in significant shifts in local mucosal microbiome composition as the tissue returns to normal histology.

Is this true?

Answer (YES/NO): NO